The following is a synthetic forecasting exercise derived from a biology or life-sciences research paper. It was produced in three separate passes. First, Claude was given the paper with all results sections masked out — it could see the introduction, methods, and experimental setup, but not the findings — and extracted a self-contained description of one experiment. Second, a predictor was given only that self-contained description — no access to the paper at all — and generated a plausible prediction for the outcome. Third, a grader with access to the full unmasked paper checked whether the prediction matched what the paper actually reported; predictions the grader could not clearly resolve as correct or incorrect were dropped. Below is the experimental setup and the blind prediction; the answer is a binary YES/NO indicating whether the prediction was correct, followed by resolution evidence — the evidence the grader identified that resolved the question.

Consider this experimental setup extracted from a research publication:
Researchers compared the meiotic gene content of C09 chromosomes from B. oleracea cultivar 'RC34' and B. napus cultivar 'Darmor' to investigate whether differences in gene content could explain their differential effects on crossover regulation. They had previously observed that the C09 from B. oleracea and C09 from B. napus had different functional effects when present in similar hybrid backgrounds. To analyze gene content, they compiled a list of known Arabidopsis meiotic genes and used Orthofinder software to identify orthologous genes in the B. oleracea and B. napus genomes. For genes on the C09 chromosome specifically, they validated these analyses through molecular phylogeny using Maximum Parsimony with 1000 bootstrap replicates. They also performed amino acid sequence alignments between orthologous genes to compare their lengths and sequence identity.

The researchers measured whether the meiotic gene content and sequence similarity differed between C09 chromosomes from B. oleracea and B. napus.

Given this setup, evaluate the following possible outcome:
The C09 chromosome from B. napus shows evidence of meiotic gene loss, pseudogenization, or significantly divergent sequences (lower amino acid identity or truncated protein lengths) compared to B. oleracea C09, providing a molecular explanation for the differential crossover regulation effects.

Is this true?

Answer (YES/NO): NO